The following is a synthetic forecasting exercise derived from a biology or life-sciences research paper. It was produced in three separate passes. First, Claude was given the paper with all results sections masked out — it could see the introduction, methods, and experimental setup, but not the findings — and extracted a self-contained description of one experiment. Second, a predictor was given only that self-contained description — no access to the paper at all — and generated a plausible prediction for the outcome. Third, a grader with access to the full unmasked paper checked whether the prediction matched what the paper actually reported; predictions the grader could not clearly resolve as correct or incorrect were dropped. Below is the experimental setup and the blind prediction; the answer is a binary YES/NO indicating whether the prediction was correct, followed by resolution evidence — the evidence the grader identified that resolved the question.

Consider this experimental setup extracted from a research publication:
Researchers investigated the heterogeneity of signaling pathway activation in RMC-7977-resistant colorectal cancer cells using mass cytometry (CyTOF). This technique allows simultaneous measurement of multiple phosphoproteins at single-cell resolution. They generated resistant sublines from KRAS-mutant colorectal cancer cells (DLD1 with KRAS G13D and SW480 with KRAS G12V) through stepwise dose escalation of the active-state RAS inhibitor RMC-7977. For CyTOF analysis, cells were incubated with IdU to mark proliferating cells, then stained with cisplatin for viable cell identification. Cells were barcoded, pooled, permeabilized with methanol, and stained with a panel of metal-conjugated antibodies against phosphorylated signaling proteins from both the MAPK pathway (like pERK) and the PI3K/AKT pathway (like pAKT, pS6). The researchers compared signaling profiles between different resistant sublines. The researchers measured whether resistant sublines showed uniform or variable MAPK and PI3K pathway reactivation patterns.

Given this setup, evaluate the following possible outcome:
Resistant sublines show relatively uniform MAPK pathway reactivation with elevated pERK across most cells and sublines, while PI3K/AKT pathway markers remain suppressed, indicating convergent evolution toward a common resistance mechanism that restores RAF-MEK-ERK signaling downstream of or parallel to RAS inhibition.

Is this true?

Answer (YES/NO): NO